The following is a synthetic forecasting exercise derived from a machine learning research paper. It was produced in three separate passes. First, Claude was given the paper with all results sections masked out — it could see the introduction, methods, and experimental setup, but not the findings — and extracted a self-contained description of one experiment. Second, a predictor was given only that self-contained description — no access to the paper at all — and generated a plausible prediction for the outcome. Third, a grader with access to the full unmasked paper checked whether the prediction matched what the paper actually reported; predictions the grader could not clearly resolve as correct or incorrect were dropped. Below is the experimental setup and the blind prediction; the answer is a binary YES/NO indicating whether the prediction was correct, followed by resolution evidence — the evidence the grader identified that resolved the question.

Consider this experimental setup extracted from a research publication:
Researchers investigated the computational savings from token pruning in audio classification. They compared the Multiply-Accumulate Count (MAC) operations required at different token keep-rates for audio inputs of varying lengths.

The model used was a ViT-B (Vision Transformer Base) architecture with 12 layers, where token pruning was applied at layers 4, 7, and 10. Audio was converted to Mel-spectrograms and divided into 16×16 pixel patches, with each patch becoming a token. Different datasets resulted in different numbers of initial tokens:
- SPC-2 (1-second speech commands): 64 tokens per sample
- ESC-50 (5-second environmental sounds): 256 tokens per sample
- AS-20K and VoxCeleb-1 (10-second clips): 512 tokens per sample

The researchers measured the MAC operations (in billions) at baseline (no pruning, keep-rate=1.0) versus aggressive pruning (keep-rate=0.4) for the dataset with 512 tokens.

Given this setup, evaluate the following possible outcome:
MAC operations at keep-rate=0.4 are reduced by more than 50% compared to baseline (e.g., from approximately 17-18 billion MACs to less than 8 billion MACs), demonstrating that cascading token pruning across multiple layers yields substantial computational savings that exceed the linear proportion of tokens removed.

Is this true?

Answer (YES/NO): NO